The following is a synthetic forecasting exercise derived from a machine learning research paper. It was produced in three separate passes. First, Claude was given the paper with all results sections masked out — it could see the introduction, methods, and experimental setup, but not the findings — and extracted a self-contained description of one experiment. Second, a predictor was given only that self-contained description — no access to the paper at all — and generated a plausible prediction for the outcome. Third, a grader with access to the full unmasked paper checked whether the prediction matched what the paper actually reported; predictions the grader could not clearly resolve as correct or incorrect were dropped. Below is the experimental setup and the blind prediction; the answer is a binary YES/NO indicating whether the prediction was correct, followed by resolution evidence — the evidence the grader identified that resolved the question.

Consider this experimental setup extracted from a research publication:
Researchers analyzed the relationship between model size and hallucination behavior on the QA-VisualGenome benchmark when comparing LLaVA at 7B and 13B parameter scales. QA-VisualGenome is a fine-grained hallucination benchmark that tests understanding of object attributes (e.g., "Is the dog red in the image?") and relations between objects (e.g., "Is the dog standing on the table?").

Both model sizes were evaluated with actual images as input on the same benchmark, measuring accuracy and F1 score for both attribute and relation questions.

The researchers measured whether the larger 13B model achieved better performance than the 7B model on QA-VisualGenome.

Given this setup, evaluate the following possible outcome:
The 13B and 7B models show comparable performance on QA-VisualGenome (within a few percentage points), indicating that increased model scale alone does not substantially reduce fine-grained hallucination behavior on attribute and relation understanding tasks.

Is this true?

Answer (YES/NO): NO